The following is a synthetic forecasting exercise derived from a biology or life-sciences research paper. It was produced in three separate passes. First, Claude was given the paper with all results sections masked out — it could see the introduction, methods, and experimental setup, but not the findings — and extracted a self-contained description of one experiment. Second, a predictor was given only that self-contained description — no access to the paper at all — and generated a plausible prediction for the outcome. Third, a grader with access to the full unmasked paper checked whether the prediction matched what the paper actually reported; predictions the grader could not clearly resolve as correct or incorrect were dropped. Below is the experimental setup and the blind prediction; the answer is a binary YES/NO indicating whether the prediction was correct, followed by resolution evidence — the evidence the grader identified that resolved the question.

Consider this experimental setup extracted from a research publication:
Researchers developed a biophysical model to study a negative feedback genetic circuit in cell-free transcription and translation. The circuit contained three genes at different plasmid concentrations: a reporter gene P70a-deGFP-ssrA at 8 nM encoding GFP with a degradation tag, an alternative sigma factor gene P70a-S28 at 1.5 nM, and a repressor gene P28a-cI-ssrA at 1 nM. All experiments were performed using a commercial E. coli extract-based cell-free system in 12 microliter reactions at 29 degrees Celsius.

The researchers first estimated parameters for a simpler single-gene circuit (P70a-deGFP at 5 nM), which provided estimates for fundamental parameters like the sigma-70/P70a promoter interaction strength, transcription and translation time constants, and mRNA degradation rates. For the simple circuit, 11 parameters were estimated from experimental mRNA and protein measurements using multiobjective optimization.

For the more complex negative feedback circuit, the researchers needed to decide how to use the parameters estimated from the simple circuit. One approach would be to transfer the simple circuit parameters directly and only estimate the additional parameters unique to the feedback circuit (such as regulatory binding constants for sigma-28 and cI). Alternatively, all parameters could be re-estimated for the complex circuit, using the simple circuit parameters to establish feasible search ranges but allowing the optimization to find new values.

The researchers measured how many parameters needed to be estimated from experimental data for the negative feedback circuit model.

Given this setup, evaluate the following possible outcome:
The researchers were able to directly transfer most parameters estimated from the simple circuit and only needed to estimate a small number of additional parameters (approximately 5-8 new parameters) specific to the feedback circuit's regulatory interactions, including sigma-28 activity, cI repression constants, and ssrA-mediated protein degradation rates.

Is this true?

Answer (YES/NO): NO